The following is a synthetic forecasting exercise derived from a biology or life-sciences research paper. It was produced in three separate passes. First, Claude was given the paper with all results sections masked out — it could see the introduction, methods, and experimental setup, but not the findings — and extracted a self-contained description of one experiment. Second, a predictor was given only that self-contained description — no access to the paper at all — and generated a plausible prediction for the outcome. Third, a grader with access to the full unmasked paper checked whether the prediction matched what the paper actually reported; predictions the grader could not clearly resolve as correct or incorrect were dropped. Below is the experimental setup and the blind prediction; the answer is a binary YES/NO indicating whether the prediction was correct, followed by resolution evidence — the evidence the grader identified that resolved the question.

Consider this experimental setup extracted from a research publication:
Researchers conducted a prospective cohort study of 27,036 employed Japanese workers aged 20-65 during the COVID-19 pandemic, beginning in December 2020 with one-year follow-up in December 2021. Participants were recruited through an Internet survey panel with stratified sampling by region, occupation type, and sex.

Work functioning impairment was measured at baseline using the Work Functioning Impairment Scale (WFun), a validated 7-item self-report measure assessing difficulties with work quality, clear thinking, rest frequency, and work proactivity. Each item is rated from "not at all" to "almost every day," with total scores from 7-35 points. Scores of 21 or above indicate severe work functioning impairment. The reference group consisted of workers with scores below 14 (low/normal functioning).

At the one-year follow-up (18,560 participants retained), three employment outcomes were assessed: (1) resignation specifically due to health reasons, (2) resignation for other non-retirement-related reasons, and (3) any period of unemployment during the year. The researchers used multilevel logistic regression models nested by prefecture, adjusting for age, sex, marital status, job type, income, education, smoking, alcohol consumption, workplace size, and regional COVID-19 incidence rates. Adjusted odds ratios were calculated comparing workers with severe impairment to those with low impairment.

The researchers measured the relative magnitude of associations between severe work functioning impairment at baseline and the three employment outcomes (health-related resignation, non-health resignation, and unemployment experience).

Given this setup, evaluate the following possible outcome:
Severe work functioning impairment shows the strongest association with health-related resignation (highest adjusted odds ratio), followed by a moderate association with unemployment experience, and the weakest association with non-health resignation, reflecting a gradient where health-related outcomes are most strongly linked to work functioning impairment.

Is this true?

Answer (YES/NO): YES